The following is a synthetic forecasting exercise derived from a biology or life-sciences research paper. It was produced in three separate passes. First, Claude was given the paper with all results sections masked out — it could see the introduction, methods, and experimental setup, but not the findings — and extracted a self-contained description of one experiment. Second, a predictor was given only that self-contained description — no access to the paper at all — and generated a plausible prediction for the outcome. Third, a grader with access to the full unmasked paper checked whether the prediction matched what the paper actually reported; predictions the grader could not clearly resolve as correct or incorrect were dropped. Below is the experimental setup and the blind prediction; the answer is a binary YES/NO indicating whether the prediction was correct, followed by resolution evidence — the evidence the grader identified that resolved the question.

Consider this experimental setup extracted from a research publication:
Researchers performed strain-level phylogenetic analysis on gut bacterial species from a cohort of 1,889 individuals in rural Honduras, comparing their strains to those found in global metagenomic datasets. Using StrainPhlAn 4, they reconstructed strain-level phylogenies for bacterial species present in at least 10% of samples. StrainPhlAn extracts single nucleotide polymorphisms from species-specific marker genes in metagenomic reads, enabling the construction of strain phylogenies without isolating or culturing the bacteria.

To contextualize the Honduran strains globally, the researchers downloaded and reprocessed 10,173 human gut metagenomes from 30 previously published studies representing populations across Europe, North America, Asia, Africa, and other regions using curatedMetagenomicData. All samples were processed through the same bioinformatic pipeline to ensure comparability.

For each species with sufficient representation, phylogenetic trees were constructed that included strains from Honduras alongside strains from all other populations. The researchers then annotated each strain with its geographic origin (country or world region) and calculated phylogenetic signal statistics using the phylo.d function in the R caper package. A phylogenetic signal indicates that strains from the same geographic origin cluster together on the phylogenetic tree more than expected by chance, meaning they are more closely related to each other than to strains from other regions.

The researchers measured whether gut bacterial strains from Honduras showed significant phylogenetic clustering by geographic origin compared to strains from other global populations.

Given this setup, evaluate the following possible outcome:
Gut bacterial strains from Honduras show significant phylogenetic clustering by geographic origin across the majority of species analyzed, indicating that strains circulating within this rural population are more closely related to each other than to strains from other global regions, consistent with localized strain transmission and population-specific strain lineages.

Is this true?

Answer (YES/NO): YES